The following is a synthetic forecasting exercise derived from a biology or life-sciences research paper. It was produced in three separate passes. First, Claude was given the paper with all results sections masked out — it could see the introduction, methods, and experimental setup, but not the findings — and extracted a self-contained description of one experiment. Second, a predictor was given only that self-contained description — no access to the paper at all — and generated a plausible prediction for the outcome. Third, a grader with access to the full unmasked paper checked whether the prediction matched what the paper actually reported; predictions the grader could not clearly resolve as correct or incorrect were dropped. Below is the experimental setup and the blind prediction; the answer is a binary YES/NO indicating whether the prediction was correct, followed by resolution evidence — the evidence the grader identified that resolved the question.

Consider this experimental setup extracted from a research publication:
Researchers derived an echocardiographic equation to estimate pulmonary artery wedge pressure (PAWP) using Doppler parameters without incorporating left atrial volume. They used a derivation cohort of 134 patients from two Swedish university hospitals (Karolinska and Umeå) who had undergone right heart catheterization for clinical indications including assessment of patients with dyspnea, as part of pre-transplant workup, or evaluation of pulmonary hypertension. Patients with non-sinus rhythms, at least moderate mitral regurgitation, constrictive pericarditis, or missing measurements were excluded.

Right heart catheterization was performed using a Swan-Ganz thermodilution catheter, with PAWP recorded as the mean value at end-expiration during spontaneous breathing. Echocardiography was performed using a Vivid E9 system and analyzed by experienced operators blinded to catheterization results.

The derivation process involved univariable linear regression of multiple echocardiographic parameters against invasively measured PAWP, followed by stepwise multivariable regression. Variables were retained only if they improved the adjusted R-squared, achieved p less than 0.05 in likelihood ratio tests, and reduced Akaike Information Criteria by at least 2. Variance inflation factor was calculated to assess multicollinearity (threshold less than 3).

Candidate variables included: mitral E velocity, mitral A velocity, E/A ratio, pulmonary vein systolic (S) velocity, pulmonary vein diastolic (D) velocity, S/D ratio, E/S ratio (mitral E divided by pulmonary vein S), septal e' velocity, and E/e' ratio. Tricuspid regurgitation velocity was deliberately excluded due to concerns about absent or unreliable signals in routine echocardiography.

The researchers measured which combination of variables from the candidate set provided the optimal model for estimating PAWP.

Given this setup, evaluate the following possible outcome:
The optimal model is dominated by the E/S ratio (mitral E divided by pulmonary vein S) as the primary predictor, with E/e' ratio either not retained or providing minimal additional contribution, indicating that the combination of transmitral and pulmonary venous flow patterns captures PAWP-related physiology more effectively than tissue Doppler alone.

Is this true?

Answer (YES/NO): YES